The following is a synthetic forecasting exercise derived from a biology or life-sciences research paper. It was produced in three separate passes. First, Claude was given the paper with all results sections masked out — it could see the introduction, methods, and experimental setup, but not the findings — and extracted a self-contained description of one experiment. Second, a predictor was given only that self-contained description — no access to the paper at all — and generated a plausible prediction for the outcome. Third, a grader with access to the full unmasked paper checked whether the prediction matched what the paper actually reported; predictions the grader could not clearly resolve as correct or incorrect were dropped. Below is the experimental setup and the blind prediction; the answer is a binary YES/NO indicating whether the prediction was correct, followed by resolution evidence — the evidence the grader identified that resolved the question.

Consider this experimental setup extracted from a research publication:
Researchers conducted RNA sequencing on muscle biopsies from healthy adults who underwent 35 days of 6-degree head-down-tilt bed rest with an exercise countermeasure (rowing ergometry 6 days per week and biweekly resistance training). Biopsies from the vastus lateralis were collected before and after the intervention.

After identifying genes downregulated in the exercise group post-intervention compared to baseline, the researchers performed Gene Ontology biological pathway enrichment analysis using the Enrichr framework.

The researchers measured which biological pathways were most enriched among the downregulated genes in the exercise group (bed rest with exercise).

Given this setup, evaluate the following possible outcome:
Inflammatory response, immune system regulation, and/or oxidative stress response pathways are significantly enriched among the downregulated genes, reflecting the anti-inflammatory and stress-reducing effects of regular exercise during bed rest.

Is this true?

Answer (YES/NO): NO